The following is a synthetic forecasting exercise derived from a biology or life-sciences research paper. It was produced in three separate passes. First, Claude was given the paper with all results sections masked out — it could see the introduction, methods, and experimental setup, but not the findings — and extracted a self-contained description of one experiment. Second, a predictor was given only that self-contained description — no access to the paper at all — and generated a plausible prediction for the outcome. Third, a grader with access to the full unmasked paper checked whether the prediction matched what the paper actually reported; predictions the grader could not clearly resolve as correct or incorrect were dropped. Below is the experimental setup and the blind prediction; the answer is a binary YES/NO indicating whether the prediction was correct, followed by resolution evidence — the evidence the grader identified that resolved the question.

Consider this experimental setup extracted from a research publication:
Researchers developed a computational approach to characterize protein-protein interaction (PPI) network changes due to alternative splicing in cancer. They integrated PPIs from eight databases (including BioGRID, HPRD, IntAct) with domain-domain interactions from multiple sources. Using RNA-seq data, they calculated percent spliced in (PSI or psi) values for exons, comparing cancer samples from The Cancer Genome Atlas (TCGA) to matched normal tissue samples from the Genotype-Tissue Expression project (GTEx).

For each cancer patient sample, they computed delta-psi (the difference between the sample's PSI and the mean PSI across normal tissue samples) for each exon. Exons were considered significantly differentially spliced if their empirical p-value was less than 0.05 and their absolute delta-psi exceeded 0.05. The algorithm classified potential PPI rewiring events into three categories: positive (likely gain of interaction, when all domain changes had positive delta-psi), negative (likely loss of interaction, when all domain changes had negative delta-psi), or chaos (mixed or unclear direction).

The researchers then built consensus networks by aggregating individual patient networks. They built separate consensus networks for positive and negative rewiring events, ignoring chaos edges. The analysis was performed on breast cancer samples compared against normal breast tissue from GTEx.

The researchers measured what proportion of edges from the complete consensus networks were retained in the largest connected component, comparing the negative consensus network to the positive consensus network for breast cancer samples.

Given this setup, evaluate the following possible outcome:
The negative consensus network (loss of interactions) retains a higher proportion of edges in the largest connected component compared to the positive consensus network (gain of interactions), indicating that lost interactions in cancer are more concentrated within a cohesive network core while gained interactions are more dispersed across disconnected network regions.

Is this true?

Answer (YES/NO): YES